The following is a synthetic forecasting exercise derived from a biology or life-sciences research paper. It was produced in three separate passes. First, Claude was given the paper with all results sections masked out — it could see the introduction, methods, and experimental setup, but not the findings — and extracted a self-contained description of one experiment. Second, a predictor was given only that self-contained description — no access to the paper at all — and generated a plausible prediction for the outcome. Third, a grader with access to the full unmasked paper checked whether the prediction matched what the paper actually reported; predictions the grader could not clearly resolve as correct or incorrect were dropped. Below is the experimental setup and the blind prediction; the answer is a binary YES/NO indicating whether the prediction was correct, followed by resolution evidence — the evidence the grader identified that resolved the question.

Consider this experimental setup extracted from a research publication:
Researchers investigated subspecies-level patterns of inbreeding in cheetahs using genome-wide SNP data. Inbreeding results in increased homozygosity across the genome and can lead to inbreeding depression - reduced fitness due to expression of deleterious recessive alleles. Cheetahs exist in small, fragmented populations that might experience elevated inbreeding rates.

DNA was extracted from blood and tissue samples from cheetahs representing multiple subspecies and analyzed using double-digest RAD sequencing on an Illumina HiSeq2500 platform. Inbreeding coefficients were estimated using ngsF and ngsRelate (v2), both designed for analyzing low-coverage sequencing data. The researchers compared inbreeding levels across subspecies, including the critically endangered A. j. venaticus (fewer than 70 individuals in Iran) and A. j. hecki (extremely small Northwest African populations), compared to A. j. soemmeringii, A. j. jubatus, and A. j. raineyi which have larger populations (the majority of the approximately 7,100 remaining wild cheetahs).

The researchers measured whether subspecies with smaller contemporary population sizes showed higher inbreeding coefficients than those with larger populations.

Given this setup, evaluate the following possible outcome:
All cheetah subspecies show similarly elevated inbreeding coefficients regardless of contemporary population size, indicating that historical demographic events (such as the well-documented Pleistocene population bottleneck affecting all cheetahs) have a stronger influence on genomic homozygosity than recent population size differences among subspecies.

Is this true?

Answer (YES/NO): NO